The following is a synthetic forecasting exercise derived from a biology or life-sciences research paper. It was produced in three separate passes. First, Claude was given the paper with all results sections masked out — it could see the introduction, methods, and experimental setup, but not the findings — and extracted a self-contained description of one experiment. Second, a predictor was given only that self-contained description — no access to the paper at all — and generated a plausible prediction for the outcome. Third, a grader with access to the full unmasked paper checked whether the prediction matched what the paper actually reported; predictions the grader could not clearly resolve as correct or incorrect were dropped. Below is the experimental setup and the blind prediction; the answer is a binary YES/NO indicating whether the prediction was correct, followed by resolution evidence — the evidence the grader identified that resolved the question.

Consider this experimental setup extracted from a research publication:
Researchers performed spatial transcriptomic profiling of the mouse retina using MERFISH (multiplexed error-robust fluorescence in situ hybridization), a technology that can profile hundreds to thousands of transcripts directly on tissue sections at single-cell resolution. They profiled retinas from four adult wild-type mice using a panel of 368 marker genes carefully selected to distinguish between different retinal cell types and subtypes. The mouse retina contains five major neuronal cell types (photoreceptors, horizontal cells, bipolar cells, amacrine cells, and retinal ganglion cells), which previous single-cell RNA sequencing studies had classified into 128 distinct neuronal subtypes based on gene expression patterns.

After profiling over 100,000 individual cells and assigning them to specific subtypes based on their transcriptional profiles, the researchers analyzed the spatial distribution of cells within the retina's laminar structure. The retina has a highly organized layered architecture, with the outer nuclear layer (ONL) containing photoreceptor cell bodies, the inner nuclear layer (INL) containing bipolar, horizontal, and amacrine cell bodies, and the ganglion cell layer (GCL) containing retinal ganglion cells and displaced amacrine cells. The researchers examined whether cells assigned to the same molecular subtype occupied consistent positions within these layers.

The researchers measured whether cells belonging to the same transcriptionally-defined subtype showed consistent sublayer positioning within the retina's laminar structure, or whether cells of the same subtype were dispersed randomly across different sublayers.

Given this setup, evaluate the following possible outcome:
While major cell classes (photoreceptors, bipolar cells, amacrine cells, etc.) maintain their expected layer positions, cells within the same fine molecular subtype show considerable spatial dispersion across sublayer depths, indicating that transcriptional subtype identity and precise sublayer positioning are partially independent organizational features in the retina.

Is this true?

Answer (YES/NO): NO